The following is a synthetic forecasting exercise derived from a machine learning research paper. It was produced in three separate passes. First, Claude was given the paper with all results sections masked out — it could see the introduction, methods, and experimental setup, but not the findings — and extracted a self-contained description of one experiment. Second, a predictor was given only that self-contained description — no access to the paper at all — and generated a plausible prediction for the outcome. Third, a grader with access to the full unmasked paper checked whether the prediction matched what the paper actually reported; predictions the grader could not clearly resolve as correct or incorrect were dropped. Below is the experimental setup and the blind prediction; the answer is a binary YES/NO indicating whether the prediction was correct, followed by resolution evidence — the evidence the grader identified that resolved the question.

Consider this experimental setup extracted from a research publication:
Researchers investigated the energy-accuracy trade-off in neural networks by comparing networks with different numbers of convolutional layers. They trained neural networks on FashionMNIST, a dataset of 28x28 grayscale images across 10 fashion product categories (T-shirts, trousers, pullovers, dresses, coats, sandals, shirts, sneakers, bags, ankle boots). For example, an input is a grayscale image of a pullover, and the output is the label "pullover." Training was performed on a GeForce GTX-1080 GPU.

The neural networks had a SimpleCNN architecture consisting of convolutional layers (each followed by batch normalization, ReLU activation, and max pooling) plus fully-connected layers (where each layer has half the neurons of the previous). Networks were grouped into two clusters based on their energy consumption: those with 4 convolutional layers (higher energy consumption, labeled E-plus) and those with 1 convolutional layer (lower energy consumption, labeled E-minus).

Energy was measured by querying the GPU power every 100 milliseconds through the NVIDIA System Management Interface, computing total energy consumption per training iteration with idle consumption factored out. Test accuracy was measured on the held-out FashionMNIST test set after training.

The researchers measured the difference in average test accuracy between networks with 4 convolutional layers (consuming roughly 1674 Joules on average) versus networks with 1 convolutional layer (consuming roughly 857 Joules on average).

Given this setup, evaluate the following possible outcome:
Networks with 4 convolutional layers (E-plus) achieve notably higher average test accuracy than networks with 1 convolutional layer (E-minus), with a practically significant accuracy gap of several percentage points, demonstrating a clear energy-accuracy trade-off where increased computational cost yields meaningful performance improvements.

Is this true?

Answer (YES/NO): NO